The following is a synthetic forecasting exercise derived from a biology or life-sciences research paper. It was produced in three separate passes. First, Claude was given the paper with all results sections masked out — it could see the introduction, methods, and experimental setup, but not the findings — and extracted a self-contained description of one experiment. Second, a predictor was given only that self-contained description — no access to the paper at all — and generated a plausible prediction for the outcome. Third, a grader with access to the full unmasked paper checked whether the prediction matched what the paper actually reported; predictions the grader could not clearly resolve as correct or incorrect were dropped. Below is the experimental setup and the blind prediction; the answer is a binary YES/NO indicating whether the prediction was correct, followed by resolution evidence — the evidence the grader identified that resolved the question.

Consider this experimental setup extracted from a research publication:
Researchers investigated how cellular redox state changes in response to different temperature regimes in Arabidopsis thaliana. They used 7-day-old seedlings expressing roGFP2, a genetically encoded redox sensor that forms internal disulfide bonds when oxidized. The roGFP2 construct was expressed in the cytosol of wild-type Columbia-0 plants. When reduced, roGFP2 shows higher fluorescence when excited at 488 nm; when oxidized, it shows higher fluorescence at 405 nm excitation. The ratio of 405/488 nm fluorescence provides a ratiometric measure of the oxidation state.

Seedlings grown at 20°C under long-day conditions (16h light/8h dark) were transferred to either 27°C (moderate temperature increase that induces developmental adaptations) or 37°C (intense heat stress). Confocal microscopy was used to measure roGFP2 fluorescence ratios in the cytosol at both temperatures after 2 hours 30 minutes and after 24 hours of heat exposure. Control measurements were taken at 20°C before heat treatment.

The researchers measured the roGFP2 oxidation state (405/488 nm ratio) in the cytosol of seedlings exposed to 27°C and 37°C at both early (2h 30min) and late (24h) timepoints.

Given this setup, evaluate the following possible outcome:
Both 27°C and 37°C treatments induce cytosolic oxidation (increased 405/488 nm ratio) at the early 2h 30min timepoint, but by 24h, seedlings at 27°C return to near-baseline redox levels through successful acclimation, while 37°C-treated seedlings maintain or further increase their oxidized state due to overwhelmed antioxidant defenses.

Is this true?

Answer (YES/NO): NO